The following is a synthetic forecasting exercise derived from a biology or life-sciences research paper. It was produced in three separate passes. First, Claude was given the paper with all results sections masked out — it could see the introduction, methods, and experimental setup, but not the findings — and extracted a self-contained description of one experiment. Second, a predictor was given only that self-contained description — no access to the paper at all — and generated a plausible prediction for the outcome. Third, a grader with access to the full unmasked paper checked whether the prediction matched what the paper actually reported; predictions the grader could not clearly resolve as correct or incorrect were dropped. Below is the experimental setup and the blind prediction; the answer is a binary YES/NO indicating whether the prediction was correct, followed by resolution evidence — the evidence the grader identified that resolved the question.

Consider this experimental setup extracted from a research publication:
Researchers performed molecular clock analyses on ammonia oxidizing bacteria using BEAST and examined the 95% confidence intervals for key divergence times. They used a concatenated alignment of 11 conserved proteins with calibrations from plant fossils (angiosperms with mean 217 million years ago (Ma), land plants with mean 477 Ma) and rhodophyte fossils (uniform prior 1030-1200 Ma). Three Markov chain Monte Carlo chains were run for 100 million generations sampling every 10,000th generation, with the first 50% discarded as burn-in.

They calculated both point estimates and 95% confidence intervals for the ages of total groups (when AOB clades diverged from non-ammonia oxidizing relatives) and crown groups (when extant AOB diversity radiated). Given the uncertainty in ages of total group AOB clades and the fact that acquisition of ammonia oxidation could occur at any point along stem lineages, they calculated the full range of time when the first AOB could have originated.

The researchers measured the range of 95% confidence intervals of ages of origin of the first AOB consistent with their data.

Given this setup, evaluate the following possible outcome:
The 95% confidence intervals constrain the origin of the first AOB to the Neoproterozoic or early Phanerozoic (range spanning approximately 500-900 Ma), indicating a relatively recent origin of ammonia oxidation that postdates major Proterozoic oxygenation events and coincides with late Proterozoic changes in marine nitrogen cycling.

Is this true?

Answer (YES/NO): NO